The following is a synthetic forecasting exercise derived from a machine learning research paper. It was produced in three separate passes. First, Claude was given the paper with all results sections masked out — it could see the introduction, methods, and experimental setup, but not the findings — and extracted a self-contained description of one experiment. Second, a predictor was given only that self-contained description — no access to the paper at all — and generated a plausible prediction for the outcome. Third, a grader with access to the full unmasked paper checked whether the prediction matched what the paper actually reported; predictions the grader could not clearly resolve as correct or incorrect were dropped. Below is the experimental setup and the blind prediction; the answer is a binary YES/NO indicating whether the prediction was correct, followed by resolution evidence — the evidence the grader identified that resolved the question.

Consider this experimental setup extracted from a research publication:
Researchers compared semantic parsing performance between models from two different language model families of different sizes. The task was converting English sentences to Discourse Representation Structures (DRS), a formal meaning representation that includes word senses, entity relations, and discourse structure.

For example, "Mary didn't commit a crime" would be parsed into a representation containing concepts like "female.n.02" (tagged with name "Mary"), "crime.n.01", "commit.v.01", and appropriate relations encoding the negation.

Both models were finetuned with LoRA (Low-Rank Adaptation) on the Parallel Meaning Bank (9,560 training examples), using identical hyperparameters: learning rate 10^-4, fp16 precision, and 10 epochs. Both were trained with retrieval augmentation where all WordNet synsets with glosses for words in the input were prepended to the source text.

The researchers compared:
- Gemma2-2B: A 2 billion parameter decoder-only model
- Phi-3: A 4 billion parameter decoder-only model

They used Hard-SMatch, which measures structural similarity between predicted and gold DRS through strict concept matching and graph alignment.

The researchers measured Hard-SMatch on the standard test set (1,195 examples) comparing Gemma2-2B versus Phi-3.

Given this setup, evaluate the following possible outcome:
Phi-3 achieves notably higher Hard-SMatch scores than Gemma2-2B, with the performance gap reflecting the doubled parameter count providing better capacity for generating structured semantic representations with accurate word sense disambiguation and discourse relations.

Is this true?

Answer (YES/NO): NO